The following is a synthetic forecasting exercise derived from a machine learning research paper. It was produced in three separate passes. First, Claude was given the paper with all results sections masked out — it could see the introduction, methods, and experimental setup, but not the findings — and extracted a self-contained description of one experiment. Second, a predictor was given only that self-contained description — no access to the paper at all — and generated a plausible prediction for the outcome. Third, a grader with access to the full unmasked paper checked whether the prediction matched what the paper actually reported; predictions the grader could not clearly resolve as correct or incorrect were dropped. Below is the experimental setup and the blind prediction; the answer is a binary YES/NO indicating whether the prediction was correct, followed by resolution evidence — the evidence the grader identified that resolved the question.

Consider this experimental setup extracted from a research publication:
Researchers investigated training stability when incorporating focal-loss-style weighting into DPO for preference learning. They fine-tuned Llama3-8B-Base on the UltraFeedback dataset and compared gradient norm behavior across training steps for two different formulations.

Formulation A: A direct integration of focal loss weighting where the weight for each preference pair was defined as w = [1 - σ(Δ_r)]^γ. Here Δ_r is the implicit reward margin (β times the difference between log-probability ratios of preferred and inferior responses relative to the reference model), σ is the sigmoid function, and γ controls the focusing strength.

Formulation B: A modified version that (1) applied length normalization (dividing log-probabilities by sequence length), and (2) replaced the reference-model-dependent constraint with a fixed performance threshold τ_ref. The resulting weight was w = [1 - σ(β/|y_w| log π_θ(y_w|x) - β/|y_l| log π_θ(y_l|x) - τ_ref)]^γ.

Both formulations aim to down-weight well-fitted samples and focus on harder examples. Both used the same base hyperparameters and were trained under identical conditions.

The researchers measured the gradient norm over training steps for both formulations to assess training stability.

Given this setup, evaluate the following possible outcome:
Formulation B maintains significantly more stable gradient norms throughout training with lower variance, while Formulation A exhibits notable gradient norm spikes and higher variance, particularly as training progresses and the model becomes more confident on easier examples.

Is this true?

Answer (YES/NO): NO